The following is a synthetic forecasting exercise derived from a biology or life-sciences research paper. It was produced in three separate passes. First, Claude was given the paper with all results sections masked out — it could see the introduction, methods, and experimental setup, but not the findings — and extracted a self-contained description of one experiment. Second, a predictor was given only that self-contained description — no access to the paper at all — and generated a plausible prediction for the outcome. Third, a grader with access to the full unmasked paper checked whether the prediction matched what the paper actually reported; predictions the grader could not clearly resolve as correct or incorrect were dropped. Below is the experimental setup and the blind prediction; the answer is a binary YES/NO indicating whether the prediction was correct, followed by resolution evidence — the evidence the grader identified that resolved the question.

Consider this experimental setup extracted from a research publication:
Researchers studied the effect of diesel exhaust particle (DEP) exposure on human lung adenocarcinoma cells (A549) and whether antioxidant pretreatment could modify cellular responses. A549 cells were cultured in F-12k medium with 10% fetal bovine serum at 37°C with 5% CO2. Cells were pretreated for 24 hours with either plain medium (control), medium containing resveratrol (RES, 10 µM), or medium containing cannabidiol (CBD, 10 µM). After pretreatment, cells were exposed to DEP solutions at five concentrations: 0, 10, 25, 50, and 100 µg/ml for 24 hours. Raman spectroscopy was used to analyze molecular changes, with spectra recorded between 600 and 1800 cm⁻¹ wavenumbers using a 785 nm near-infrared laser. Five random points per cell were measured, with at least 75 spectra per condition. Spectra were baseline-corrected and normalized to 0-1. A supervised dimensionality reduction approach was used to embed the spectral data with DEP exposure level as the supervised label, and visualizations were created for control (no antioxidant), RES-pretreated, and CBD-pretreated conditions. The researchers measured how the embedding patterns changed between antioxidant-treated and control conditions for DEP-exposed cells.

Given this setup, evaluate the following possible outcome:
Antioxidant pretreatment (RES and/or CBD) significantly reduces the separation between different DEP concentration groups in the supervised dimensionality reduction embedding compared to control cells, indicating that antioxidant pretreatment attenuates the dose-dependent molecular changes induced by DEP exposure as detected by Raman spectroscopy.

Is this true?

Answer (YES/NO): YES